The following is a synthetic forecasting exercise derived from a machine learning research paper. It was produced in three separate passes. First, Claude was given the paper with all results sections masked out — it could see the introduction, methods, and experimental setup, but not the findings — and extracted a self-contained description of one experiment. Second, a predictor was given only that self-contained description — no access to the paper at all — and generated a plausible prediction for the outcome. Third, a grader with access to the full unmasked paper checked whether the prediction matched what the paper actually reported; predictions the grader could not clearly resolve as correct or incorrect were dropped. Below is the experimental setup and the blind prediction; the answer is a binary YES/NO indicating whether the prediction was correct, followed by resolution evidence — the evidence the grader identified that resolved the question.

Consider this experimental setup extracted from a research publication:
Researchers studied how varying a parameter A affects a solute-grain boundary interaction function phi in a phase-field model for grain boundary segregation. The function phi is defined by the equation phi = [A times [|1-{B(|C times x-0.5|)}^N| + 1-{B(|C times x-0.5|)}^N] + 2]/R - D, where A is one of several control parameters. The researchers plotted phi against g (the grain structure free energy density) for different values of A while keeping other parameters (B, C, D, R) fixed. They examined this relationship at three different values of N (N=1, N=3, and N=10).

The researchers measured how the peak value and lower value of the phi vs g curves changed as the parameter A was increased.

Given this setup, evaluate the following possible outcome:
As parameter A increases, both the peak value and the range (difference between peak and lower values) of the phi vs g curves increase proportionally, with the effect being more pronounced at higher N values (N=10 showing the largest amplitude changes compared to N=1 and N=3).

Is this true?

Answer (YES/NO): NO